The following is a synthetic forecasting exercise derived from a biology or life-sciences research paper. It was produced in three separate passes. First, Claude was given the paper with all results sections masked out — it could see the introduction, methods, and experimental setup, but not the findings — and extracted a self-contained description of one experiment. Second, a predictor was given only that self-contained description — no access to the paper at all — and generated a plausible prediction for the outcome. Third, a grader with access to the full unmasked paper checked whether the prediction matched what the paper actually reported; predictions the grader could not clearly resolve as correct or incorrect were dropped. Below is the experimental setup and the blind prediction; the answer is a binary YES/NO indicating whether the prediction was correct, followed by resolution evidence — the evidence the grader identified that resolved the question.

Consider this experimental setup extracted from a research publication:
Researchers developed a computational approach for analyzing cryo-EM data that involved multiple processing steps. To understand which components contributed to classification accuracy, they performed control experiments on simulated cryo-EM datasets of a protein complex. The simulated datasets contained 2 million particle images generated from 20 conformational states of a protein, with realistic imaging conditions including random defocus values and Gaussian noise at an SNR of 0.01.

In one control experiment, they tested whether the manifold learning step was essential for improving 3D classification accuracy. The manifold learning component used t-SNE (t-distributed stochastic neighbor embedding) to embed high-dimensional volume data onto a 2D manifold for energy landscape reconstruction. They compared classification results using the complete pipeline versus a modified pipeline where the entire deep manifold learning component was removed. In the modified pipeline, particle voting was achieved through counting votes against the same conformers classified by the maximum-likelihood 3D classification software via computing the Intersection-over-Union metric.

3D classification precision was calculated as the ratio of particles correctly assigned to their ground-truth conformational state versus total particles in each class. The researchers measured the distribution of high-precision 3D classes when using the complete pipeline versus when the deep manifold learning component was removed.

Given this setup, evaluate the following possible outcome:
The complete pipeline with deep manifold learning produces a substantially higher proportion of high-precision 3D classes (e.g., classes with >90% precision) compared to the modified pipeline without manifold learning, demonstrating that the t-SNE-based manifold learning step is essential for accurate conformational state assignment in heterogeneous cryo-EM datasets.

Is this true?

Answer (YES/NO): YES